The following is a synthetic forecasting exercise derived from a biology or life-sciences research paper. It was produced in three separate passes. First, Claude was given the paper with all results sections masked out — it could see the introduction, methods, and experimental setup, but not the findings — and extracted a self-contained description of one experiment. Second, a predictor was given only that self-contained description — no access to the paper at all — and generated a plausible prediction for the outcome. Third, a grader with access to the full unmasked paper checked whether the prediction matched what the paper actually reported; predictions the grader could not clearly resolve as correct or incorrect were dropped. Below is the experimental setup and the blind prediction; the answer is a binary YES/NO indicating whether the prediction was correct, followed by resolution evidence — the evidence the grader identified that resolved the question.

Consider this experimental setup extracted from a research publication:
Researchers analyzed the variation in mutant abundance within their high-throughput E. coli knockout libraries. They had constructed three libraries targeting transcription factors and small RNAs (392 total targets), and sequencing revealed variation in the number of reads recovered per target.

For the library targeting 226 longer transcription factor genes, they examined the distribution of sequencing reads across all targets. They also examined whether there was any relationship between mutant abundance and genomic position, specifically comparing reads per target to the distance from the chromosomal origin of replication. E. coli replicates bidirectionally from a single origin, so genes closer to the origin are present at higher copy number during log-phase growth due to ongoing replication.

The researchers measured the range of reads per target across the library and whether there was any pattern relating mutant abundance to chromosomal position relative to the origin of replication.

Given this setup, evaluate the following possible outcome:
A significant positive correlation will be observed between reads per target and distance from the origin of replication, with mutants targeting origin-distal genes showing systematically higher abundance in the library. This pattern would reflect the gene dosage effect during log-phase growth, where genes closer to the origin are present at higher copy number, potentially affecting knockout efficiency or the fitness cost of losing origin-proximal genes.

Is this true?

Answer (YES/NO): NO